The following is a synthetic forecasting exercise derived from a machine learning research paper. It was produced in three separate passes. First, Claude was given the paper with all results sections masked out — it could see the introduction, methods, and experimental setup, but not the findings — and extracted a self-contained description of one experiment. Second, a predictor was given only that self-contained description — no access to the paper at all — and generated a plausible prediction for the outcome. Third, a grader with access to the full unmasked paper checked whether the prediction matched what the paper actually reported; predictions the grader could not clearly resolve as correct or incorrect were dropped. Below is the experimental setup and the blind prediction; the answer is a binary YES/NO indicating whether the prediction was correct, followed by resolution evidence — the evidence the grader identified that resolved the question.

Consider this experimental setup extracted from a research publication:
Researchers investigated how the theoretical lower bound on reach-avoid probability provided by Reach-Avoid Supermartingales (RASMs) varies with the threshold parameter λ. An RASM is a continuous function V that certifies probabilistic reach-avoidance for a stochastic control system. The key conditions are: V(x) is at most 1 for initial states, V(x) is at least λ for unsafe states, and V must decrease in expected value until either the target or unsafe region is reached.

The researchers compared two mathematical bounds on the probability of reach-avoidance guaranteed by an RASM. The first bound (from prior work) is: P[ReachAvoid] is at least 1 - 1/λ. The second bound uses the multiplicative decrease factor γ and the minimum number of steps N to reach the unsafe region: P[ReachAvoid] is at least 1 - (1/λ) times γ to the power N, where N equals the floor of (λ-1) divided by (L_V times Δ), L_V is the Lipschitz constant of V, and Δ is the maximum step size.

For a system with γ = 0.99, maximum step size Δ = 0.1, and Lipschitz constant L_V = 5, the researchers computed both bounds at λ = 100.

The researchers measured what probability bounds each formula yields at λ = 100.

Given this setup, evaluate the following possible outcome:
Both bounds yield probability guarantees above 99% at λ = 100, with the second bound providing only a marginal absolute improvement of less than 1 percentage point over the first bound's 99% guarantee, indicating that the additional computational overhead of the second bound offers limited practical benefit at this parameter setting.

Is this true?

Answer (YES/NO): NO